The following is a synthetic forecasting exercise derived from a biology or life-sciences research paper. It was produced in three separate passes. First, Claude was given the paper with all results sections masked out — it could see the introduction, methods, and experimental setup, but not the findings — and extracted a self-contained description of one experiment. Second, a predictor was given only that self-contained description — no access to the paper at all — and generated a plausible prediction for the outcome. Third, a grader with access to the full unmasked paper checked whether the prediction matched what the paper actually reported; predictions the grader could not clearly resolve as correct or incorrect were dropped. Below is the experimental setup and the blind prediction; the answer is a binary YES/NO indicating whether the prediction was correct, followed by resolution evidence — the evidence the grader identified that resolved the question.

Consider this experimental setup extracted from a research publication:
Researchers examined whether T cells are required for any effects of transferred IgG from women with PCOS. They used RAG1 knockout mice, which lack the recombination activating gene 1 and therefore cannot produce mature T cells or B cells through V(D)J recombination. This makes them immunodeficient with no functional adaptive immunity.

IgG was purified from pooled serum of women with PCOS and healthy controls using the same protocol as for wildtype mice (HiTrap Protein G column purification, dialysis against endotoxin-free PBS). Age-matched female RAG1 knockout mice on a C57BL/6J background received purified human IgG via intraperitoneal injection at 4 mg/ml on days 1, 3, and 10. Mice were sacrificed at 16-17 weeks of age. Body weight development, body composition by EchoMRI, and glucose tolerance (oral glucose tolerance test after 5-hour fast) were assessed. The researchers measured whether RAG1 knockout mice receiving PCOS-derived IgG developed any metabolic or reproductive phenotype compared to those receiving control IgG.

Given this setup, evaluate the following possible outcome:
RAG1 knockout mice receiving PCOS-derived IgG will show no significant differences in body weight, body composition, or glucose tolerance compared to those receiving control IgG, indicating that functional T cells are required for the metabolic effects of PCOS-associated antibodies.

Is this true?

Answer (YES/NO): YES